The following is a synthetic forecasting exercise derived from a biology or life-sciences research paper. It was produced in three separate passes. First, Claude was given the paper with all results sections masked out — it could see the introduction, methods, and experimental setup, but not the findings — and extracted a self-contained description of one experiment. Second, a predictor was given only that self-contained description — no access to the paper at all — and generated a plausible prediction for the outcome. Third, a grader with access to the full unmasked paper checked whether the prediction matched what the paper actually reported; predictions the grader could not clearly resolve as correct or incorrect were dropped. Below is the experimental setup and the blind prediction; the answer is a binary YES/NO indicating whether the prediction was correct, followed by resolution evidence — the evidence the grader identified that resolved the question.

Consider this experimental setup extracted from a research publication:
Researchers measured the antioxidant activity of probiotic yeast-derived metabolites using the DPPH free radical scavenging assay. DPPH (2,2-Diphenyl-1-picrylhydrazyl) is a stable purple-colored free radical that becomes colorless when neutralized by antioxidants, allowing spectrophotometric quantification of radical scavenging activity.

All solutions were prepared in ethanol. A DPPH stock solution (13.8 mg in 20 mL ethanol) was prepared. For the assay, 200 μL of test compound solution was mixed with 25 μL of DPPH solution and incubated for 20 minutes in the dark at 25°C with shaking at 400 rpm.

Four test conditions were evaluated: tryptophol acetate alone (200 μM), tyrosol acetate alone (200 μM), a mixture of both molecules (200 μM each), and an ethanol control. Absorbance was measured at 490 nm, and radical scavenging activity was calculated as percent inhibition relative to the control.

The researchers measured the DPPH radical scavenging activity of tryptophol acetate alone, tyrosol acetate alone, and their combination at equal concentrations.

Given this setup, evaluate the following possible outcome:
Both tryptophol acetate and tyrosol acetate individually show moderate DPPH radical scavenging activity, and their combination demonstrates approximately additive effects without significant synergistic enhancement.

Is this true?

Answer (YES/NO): NO